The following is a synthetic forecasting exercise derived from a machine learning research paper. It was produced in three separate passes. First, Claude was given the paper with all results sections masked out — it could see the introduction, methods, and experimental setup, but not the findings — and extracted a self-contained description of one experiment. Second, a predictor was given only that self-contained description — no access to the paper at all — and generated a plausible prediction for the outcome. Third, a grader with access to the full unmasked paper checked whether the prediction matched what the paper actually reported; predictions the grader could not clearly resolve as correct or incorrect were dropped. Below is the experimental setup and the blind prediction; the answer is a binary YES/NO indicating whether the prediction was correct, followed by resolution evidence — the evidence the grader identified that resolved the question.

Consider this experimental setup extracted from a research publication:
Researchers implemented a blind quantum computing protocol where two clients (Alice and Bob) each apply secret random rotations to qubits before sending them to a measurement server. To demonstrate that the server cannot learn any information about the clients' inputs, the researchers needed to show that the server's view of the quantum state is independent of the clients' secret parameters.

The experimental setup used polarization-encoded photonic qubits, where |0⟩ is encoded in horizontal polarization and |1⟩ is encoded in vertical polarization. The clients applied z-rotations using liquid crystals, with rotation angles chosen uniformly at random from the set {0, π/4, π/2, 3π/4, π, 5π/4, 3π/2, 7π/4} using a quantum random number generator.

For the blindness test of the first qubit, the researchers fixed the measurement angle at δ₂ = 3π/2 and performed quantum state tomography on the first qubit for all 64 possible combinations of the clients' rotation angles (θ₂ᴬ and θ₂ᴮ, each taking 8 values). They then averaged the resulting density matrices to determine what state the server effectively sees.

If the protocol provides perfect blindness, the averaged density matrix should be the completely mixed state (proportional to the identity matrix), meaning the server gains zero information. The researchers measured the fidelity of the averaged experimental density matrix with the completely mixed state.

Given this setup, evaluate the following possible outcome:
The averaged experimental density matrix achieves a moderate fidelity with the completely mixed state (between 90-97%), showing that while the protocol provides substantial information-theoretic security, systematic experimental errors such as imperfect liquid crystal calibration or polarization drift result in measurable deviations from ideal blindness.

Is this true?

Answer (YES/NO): NO